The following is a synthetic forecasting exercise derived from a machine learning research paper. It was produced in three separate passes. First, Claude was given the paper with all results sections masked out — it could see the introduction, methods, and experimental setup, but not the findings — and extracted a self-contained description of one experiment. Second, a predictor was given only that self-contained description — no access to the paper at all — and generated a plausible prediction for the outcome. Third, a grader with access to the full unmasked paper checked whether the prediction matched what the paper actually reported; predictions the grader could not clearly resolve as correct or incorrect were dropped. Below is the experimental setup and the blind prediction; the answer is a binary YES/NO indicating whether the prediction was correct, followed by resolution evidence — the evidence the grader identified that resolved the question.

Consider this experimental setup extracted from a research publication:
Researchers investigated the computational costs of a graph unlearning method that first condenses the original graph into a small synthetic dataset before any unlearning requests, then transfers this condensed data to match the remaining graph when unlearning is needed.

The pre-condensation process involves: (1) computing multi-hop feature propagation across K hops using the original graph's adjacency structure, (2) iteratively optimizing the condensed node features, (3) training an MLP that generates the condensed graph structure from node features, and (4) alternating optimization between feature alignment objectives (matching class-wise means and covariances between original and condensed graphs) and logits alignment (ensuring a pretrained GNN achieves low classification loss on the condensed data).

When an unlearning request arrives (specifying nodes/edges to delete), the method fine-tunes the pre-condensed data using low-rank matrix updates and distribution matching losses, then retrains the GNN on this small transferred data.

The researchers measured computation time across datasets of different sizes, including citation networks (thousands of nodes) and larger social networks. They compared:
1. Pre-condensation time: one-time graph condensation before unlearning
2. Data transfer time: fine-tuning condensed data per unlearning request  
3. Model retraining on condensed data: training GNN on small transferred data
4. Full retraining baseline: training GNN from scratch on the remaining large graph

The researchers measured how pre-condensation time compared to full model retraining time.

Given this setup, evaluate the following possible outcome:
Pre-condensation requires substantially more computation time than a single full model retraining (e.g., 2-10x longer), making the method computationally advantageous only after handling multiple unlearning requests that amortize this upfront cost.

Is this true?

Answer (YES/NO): NO